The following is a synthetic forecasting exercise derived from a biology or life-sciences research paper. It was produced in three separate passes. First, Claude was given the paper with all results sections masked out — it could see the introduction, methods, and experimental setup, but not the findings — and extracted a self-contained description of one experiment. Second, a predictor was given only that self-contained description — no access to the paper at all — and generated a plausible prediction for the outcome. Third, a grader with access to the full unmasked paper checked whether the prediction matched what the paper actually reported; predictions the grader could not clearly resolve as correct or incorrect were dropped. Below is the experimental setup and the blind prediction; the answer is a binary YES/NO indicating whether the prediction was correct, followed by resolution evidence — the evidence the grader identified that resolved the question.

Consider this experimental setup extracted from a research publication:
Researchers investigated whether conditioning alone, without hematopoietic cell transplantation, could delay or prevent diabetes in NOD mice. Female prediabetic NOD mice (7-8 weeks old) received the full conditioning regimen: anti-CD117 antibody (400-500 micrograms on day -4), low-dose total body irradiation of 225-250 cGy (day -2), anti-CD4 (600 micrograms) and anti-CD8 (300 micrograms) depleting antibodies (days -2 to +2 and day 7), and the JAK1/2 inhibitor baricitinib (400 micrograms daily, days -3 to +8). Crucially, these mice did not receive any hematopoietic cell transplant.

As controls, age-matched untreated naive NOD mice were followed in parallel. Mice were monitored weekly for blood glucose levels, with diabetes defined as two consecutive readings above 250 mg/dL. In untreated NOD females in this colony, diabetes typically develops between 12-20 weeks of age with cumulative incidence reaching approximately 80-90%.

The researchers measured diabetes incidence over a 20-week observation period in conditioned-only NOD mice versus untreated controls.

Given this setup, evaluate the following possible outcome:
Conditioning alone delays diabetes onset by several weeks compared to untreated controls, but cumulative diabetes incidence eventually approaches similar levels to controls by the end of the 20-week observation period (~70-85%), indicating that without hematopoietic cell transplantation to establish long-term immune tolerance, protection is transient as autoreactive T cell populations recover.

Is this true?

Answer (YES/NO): NO